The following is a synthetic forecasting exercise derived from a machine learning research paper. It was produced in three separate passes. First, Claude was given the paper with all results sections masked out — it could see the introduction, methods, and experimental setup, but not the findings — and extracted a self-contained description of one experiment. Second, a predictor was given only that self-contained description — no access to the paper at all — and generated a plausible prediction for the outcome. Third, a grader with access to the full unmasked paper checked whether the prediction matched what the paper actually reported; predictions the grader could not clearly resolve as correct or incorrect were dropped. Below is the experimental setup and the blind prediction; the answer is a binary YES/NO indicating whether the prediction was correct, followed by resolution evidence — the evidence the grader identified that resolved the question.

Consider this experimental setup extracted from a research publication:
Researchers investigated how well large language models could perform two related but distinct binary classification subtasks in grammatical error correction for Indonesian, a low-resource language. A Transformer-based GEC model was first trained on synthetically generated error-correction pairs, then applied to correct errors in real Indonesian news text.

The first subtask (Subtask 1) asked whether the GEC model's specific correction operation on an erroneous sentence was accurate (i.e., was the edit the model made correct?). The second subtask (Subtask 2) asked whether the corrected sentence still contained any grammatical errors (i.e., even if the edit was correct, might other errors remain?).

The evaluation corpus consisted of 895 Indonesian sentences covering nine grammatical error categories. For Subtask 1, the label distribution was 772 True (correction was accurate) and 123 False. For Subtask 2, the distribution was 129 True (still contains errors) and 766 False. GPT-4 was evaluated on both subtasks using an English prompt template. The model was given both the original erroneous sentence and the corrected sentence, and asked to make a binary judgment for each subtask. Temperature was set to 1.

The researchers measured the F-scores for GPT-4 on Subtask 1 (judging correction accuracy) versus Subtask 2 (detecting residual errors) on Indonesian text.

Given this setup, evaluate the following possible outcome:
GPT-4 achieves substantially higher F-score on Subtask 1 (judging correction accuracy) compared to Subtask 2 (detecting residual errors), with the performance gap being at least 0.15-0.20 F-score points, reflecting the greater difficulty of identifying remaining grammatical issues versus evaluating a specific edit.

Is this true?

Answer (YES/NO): YES